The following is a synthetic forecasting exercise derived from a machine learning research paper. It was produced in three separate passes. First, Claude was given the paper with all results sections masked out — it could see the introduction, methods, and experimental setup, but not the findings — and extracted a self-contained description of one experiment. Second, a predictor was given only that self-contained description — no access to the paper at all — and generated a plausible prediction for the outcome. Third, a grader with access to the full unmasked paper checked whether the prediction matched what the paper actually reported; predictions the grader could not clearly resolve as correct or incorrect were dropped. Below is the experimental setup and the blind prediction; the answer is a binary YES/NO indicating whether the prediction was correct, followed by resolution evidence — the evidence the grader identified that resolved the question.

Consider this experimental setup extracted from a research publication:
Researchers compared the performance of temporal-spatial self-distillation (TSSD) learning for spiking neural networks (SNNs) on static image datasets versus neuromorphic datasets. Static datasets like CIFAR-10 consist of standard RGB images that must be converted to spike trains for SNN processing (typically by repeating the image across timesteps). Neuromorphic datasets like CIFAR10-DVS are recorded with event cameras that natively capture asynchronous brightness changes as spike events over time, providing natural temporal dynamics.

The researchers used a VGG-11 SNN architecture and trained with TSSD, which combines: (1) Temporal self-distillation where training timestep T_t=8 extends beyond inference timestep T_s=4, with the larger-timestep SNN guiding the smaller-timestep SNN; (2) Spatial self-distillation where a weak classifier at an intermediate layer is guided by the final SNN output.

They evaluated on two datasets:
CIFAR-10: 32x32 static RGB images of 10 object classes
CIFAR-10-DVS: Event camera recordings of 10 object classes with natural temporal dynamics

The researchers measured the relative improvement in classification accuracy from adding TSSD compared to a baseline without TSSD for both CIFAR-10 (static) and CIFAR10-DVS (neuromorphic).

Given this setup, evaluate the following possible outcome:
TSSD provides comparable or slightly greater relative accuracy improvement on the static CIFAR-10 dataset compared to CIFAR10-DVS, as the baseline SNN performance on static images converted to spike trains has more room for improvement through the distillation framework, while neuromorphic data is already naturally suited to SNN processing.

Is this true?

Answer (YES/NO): NO